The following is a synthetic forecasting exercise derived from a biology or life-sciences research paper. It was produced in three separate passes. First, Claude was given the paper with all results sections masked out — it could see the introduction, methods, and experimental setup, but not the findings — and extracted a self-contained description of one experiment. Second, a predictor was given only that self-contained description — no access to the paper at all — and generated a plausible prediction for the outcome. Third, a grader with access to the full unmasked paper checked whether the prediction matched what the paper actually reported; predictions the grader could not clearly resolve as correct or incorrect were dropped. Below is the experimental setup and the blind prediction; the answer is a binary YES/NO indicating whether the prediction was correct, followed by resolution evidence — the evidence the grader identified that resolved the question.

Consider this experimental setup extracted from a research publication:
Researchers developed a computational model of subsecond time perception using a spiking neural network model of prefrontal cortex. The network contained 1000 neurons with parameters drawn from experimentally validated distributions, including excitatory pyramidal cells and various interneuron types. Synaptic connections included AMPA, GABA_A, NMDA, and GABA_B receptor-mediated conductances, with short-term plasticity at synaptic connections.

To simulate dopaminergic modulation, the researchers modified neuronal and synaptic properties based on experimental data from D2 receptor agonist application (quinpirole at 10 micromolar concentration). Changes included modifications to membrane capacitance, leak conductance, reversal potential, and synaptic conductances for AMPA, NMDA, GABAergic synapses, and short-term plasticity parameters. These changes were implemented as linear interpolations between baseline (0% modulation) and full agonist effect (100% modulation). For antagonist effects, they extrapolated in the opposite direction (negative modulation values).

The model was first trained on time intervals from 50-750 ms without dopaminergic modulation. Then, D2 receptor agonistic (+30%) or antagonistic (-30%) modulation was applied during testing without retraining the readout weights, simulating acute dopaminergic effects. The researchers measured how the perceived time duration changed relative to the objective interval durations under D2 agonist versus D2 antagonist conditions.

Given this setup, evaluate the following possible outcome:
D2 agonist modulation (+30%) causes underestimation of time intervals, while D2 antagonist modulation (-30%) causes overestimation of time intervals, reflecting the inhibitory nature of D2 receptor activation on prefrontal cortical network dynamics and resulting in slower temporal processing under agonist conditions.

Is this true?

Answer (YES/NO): NO